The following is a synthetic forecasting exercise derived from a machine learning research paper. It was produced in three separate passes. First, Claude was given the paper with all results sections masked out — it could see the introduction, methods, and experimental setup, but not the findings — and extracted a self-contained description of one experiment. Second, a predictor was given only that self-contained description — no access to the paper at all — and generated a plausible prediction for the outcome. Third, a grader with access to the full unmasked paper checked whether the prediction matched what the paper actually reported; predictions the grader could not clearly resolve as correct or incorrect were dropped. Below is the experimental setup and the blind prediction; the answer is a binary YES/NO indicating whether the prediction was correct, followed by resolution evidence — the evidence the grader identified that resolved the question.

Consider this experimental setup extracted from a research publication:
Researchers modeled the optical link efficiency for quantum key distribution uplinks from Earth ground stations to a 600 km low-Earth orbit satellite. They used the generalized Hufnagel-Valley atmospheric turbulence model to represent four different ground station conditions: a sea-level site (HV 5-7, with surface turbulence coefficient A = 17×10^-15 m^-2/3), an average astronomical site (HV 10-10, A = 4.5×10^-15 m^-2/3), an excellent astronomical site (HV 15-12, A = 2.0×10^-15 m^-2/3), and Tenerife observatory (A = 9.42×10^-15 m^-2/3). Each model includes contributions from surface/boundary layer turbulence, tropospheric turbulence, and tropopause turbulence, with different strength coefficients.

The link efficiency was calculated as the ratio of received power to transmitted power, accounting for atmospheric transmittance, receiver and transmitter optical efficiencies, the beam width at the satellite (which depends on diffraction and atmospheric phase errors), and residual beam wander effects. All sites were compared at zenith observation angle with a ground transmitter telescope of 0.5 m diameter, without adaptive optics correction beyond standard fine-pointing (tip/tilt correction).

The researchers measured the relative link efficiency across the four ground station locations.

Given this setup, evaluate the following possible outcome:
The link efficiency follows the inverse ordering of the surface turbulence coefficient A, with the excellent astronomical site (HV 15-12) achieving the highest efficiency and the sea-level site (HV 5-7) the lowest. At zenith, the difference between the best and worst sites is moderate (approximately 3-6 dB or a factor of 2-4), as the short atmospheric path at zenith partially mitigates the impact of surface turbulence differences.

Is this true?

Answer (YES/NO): NO